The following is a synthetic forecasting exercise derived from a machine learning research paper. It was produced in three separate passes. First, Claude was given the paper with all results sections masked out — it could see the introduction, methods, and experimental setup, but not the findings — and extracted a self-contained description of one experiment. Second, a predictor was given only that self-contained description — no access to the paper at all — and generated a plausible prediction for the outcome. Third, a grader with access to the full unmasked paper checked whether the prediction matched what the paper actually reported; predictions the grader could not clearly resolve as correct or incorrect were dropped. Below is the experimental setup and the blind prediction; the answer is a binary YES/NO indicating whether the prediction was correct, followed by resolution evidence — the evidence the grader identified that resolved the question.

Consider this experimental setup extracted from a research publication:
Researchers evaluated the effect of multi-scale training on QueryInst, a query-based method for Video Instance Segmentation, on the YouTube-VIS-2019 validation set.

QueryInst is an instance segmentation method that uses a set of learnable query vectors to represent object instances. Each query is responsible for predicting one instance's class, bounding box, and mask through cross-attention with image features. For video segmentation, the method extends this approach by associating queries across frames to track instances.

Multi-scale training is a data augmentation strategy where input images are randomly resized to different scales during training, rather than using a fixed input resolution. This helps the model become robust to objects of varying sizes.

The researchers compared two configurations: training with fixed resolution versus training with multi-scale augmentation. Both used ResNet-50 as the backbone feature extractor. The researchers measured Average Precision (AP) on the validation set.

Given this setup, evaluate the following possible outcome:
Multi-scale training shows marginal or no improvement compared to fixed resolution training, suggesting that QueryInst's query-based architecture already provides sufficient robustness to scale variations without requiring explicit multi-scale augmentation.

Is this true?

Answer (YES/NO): NO